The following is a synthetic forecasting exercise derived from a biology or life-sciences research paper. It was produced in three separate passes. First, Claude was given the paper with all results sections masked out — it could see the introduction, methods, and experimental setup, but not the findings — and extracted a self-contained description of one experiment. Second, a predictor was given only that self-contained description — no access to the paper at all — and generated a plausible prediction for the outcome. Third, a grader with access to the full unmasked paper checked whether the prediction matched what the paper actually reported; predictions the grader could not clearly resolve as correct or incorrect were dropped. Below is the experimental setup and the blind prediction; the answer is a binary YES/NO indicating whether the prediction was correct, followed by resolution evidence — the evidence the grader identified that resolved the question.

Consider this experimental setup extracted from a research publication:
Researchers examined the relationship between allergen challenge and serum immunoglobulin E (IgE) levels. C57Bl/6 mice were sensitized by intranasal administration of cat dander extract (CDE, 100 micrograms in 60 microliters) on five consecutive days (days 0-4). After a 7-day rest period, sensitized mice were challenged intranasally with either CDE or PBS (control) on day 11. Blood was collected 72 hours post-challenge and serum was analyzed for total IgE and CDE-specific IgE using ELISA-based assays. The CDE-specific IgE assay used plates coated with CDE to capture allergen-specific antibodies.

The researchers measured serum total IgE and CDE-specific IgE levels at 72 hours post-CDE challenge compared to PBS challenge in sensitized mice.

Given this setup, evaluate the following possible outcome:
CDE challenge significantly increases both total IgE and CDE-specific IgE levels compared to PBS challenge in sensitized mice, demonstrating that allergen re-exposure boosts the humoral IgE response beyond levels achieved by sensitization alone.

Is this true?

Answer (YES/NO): YES